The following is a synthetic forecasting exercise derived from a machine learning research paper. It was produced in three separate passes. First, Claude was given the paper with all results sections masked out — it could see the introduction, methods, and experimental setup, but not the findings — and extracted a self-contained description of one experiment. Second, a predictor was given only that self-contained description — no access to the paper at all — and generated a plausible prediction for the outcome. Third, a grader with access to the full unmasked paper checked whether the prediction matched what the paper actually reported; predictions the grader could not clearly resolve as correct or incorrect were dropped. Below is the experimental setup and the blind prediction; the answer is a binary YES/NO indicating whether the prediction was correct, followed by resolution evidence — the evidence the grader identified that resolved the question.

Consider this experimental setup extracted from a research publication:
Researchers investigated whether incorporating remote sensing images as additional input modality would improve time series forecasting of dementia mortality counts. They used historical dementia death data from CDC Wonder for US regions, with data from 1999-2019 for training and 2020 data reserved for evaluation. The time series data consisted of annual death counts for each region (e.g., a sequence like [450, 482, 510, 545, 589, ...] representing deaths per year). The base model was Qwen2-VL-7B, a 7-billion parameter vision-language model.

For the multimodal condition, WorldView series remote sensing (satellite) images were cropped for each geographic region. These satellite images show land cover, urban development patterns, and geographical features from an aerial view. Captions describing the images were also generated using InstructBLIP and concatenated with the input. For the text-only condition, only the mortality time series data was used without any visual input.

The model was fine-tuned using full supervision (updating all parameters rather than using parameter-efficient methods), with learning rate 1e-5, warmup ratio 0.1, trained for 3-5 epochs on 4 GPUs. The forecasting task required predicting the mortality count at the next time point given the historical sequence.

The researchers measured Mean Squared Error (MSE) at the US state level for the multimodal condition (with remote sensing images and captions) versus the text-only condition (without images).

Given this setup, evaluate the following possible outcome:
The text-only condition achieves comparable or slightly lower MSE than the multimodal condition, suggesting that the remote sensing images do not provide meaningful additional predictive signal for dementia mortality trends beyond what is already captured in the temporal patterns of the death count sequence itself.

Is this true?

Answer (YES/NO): NO